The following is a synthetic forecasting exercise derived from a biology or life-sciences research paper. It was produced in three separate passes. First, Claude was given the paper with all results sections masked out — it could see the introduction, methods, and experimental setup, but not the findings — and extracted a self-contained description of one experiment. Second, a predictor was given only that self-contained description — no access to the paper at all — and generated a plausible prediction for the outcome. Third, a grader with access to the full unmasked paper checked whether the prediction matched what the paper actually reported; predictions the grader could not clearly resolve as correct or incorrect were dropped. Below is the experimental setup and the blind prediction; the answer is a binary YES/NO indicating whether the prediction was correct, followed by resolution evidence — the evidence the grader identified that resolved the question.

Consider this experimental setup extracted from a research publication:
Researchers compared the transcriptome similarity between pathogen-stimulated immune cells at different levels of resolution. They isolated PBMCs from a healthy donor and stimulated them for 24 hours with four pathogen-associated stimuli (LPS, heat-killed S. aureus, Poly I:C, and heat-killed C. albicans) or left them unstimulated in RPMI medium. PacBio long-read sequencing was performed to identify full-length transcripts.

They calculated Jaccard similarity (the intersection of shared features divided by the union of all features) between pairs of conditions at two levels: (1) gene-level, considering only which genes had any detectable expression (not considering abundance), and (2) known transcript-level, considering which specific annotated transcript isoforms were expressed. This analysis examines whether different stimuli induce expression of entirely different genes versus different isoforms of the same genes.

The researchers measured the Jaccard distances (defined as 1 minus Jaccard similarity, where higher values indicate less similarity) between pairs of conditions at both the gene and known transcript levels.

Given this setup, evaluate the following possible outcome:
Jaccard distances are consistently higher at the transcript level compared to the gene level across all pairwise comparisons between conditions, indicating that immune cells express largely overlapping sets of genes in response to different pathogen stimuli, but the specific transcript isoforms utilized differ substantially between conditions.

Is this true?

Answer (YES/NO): YES